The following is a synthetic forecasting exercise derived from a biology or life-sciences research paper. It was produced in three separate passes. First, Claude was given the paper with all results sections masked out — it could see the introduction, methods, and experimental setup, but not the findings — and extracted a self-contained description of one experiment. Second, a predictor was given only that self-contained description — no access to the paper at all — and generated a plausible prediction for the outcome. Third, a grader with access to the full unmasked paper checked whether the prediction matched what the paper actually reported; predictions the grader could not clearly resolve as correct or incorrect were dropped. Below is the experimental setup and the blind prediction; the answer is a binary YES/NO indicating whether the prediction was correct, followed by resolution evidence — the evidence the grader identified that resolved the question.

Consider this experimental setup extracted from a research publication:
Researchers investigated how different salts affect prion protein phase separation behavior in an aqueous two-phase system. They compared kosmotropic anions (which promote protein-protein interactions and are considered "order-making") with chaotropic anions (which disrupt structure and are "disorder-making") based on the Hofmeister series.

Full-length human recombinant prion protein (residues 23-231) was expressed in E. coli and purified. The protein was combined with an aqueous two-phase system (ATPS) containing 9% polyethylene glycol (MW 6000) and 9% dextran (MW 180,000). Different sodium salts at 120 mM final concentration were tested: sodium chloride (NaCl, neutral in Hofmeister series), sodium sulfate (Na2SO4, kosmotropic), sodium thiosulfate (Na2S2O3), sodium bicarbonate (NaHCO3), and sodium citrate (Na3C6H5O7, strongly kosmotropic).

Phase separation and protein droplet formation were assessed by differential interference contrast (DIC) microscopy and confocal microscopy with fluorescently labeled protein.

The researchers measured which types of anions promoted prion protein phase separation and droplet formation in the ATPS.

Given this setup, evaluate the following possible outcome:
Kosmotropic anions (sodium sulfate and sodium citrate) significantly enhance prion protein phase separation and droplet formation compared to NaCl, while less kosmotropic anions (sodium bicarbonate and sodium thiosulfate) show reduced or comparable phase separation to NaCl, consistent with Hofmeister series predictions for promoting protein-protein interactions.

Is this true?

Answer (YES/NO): NO